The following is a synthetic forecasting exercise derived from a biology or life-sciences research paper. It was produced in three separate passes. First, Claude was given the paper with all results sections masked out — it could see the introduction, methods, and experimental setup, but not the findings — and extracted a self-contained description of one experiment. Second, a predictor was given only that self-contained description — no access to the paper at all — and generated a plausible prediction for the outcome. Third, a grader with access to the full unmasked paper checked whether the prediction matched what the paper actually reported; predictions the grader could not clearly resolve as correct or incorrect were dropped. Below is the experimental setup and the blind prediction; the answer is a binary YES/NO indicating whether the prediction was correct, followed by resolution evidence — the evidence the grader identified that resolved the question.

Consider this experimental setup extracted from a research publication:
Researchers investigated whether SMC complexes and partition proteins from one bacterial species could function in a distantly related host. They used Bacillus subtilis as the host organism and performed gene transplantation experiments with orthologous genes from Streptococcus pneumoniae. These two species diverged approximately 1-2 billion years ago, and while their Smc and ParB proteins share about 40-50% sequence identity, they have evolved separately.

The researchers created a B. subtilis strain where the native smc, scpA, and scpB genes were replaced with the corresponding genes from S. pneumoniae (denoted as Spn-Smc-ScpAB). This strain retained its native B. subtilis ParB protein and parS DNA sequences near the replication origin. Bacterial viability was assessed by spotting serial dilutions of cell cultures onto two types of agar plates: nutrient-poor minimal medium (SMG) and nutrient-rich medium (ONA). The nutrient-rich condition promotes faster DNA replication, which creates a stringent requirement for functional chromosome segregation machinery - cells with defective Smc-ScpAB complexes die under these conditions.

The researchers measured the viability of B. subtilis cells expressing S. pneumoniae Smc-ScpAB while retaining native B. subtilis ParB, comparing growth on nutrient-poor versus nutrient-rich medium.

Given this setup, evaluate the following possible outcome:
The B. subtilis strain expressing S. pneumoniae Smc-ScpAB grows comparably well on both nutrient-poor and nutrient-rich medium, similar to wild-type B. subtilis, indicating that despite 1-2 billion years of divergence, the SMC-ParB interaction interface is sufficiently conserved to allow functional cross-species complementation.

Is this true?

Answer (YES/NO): NO